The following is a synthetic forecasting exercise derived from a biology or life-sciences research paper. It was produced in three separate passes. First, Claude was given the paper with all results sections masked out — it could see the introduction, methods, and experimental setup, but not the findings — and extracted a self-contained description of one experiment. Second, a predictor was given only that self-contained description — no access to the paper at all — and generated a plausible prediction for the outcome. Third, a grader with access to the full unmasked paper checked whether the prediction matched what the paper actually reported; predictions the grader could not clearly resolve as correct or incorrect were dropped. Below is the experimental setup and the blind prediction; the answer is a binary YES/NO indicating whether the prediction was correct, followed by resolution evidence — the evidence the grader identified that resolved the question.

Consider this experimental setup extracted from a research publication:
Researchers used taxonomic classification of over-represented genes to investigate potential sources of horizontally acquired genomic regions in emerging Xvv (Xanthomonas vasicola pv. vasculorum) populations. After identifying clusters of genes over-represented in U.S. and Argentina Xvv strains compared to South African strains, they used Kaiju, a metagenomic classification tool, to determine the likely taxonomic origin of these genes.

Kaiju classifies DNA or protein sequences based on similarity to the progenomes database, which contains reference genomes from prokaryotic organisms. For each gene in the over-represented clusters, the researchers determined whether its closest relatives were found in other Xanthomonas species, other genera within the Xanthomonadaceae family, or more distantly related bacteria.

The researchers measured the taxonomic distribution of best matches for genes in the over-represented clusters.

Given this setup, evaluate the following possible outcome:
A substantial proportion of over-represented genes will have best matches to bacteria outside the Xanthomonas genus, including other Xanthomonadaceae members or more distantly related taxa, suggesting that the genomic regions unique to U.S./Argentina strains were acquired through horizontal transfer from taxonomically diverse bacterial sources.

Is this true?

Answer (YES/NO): YES